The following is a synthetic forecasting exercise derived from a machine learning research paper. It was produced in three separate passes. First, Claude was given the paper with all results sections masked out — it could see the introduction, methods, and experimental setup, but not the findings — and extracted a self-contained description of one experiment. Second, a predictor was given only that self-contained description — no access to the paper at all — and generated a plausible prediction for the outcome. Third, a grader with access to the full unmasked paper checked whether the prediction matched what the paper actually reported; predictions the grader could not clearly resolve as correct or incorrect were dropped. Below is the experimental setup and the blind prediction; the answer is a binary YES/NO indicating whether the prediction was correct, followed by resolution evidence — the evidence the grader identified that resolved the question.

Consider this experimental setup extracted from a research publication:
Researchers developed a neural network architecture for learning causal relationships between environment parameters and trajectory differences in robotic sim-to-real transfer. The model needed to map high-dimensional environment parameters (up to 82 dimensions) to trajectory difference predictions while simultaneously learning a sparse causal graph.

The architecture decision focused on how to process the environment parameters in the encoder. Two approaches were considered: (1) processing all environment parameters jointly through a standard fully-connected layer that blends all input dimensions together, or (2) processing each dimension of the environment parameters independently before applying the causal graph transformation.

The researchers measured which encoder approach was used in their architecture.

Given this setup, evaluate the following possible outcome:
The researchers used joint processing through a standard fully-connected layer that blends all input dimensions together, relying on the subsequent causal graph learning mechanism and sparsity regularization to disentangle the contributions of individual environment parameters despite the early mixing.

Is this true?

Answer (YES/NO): NO